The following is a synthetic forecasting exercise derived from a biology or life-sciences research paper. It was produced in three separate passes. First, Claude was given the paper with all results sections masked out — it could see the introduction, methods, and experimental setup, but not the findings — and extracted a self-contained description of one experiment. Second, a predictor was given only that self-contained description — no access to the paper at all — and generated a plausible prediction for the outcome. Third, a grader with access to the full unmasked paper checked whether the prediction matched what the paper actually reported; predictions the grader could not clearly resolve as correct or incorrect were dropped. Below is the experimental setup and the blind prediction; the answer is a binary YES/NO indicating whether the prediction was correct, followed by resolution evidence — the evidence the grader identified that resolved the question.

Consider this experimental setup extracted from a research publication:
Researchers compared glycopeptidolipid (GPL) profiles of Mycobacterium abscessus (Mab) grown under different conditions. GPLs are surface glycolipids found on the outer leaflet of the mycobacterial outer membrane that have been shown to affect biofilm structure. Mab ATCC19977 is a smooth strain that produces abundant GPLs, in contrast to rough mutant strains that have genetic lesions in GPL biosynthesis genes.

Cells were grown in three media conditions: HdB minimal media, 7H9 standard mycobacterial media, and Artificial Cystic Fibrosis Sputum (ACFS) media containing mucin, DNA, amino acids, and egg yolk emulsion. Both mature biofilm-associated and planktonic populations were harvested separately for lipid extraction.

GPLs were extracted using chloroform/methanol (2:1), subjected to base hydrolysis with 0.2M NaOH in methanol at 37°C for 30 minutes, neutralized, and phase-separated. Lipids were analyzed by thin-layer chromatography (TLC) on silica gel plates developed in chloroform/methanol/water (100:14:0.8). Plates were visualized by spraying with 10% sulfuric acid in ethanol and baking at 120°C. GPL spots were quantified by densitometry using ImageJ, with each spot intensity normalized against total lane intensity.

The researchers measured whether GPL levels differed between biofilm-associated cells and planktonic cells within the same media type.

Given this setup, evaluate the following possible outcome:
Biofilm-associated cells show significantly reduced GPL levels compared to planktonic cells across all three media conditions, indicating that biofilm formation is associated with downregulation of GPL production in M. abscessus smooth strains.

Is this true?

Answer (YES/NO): NO